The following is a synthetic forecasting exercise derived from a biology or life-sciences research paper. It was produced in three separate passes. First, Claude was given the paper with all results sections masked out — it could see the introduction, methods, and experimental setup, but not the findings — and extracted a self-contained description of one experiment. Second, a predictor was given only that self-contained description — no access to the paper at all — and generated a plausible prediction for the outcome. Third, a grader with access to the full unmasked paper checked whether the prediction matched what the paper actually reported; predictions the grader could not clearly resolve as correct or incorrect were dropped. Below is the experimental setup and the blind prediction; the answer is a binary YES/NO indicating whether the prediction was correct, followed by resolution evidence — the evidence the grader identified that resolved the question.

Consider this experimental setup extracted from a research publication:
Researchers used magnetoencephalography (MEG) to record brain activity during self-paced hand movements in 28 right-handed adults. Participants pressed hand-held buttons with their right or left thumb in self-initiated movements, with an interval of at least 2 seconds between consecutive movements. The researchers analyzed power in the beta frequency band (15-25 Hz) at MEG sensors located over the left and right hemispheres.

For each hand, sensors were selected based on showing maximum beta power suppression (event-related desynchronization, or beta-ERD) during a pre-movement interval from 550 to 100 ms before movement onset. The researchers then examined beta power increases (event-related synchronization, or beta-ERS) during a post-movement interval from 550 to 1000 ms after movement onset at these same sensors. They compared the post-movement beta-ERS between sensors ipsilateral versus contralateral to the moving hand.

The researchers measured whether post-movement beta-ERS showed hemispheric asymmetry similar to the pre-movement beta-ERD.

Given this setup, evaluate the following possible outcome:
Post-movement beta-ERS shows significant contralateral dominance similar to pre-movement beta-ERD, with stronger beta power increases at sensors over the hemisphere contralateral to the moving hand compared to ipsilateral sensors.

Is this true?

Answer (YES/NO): YES